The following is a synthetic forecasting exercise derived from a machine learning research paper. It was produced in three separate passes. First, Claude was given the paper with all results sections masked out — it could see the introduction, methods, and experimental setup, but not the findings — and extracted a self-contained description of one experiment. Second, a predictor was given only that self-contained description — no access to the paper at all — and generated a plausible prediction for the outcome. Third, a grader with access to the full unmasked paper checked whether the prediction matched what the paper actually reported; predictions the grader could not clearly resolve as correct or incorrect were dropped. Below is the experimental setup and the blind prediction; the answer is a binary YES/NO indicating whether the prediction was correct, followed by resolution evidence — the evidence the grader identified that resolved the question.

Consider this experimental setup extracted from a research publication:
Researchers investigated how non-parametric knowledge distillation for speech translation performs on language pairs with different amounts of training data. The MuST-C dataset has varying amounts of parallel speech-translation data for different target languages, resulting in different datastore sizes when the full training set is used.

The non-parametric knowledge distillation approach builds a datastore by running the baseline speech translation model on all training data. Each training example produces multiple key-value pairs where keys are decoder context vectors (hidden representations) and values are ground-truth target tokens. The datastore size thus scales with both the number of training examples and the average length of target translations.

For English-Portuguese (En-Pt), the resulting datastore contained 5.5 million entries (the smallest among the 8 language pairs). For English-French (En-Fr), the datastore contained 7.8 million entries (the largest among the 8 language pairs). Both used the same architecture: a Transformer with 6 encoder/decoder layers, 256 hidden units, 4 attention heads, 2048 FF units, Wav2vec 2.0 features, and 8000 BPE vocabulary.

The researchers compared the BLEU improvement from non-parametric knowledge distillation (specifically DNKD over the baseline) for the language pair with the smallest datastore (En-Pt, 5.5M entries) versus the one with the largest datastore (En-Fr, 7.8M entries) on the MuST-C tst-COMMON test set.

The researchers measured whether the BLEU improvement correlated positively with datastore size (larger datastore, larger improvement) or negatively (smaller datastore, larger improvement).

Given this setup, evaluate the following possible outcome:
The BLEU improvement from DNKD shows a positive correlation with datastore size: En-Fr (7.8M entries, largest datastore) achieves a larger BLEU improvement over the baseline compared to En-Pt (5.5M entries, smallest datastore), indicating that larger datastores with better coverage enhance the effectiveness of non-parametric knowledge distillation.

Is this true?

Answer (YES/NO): NO